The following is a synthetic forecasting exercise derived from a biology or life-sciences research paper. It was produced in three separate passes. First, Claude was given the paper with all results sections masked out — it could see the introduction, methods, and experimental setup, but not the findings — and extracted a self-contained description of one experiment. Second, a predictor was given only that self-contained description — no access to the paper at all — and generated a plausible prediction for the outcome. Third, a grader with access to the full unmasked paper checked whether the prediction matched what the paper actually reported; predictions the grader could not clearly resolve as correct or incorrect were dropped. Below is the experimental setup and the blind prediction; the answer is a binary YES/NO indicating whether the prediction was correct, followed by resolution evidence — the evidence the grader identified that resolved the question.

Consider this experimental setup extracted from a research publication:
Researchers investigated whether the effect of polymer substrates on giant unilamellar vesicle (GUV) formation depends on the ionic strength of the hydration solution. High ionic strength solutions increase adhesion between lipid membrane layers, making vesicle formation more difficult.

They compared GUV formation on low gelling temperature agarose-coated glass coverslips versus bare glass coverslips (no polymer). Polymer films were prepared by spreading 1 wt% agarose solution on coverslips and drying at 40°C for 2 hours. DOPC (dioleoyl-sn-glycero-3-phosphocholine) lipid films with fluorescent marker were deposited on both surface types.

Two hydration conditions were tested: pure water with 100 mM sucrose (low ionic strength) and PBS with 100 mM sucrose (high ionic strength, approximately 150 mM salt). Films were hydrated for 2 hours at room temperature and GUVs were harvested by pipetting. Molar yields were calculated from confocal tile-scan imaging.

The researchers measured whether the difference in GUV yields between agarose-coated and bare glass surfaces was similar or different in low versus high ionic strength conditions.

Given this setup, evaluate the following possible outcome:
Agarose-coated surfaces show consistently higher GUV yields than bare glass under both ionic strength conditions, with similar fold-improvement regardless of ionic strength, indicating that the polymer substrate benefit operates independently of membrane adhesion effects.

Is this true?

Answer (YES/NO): NO